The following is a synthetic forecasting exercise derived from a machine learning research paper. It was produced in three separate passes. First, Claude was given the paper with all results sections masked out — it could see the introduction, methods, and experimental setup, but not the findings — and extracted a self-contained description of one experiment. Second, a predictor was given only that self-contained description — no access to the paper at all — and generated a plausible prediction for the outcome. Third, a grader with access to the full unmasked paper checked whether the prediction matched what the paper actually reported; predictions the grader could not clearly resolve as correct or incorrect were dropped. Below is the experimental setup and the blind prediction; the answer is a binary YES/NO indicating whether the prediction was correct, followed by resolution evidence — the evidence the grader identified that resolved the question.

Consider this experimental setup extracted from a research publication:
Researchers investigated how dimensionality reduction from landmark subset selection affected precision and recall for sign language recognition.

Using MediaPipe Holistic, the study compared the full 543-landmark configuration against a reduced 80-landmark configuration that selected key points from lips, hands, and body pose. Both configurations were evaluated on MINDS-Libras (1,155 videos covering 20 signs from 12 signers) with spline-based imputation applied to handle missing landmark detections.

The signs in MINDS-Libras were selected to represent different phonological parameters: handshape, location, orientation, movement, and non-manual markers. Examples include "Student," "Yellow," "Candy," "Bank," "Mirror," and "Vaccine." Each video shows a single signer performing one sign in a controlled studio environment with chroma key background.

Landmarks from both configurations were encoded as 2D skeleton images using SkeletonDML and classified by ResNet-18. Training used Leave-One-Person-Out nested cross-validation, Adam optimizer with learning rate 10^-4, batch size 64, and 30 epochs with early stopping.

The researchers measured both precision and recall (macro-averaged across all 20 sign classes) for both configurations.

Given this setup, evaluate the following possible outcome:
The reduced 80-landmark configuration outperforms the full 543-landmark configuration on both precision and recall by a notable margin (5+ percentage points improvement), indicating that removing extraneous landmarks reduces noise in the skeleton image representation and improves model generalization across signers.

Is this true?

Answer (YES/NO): YES